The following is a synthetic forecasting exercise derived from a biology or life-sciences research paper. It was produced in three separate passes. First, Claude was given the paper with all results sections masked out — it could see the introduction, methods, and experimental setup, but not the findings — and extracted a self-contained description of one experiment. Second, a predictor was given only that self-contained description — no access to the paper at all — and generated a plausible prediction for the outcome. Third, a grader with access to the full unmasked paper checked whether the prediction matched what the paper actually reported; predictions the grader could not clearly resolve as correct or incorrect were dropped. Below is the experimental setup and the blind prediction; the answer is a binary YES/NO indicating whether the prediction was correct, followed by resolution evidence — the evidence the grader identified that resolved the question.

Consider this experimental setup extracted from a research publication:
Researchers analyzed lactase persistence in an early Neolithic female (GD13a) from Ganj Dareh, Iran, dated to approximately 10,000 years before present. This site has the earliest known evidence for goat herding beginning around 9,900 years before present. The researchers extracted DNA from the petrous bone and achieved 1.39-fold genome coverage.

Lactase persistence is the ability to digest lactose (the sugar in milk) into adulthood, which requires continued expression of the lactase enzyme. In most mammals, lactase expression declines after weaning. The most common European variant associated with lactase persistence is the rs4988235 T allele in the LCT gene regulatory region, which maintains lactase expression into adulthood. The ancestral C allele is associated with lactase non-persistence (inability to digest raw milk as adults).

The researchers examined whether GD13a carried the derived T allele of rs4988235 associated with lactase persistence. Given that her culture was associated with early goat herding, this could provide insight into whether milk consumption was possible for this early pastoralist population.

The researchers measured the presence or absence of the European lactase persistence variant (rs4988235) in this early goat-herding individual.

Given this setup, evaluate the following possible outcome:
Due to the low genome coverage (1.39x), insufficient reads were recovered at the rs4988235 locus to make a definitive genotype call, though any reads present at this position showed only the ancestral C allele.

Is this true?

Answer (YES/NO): NO